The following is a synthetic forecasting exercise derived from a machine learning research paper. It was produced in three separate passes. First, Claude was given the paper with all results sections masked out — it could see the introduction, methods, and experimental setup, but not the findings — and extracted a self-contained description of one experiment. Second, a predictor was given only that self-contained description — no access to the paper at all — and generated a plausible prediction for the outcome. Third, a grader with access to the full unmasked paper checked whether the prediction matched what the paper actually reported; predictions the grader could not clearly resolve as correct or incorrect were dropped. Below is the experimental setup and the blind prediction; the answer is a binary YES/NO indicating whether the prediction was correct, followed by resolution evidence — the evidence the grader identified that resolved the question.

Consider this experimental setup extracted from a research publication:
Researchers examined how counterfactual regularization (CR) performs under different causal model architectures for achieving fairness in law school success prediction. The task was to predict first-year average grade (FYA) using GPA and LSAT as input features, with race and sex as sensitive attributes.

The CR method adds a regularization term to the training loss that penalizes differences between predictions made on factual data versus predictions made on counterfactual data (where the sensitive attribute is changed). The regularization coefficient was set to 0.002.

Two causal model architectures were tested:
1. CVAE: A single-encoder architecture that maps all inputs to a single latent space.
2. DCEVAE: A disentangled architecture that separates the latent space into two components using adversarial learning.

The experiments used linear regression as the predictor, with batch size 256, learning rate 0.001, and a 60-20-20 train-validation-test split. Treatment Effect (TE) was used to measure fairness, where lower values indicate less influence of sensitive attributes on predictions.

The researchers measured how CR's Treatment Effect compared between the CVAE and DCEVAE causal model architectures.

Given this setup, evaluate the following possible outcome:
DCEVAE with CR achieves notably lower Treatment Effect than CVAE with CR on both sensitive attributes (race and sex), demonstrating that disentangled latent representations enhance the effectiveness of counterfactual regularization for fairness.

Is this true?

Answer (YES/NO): NO